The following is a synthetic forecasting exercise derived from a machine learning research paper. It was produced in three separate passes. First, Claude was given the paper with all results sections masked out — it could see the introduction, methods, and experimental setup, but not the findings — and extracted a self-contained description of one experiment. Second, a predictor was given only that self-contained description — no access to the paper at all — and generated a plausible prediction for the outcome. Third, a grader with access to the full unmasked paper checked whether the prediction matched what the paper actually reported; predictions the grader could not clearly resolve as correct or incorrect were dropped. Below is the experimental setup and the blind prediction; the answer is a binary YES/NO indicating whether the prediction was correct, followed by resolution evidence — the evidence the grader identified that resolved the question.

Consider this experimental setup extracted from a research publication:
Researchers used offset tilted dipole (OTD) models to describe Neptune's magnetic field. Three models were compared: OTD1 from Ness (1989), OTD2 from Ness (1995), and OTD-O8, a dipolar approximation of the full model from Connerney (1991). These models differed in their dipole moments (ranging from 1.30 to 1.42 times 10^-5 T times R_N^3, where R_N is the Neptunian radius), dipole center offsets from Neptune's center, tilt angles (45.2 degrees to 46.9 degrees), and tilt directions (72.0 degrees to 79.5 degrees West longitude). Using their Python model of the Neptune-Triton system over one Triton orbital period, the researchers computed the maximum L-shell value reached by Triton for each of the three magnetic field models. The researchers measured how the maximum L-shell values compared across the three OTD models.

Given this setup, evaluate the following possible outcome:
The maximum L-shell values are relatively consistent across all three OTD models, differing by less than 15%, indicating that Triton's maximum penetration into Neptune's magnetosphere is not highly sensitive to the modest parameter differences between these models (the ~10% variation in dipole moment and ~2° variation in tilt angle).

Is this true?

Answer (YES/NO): NO